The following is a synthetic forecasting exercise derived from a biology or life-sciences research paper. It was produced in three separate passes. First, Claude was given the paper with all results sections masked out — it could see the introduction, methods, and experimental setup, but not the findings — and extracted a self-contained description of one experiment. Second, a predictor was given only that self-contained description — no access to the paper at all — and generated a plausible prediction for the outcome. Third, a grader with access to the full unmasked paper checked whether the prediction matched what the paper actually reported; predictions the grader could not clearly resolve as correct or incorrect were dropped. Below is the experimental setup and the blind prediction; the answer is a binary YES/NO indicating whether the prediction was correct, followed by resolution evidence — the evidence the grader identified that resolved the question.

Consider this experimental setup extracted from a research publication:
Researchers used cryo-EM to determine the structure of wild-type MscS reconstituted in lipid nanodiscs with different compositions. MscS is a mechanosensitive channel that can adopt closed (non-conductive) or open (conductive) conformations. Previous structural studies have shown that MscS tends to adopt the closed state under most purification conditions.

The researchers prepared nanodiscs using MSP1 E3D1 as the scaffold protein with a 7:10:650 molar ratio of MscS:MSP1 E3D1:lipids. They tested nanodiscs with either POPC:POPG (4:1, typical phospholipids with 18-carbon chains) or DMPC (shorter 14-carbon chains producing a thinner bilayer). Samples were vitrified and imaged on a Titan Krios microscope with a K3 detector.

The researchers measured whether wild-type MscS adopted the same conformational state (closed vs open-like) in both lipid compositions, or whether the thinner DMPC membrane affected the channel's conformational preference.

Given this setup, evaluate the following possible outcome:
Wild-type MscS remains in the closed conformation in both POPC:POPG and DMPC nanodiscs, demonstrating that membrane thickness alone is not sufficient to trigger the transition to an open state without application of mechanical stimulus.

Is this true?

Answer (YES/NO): NO